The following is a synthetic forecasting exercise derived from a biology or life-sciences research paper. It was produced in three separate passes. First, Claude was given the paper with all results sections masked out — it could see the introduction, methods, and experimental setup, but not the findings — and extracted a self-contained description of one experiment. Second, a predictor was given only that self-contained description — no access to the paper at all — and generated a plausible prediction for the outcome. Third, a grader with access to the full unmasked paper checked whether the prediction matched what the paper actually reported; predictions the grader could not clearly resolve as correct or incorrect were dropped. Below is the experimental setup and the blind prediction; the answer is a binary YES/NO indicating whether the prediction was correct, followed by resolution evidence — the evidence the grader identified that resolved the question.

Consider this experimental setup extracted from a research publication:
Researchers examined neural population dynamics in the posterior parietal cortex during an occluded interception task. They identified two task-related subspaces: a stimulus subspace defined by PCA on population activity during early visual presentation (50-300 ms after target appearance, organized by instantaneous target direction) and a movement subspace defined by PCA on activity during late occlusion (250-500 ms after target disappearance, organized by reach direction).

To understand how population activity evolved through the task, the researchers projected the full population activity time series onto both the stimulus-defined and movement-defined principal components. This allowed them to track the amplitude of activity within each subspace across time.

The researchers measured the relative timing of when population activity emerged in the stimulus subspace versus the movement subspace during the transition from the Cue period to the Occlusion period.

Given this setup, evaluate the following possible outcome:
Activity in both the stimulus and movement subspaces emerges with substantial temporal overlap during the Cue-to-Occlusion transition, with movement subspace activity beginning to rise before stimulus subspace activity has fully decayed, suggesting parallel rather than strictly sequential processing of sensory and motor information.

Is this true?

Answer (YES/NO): YES